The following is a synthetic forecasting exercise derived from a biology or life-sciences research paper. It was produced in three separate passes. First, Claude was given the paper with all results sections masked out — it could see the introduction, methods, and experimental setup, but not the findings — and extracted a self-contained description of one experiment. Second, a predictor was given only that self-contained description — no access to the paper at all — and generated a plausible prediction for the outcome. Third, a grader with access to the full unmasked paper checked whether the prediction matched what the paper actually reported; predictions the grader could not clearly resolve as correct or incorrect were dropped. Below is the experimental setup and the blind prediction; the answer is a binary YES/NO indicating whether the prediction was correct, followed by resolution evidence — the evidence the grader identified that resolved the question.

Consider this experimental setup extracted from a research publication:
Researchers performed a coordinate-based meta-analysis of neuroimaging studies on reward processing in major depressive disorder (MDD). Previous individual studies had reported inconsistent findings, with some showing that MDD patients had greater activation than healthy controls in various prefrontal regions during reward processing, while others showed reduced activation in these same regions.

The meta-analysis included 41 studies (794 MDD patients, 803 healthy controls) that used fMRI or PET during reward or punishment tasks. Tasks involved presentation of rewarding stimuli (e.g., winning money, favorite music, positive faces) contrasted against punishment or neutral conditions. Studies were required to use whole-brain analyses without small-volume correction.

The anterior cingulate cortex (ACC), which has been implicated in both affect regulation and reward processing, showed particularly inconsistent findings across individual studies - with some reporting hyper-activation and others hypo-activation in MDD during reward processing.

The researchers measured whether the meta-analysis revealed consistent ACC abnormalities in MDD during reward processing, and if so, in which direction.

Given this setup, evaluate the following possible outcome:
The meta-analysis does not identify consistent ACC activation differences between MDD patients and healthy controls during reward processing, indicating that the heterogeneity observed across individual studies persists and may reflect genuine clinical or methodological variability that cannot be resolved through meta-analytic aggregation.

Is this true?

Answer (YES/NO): YES